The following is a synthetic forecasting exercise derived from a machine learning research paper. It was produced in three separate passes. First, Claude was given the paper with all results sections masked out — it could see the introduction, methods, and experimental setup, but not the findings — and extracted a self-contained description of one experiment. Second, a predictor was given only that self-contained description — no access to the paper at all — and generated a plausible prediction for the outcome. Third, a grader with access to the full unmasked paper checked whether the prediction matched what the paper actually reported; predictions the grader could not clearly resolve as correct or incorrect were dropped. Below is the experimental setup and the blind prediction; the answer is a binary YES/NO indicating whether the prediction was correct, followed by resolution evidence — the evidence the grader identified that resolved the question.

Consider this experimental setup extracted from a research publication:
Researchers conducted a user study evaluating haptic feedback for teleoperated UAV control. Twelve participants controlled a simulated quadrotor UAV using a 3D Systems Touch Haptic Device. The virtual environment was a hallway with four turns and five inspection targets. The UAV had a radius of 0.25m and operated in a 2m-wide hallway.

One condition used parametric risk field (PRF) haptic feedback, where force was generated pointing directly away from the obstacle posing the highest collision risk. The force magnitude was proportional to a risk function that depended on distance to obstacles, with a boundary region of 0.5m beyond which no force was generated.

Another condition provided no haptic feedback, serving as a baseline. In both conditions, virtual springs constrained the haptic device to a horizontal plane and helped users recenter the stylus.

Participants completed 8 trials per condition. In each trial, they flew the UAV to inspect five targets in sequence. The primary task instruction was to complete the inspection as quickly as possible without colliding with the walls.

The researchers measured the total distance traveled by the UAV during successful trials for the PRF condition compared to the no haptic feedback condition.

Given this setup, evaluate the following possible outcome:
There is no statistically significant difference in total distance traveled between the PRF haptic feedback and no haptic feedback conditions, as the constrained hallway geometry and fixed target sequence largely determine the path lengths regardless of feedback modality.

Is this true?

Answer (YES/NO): NO